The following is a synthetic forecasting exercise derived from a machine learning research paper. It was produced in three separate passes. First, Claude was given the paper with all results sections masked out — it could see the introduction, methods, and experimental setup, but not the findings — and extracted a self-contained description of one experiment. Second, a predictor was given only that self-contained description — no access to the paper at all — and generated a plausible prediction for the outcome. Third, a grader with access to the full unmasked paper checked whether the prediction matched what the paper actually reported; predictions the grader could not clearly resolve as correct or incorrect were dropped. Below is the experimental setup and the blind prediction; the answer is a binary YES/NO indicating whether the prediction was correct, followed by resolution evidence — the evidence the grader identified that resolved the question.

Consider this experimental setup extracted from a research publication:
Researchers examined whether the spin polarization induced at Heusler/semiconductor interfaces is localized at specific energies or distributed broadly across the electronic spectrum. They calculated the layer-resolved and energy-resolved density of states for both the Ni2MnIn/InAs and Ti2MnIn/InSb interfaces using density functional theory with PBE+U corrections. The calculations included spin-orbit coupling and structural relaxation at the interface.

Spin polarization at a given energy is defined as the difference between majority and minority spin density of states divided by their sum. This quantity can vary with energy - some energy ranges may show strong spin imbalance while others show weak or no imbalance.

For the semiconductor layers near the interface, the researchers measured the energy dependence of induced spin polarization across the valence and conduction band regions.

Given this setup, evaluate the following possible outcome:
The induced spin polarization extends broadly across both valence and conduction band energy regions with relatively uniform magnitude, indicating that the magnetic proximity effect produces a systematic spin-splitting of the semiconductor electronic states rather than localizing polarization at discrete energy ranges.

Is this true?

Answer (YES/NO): NO